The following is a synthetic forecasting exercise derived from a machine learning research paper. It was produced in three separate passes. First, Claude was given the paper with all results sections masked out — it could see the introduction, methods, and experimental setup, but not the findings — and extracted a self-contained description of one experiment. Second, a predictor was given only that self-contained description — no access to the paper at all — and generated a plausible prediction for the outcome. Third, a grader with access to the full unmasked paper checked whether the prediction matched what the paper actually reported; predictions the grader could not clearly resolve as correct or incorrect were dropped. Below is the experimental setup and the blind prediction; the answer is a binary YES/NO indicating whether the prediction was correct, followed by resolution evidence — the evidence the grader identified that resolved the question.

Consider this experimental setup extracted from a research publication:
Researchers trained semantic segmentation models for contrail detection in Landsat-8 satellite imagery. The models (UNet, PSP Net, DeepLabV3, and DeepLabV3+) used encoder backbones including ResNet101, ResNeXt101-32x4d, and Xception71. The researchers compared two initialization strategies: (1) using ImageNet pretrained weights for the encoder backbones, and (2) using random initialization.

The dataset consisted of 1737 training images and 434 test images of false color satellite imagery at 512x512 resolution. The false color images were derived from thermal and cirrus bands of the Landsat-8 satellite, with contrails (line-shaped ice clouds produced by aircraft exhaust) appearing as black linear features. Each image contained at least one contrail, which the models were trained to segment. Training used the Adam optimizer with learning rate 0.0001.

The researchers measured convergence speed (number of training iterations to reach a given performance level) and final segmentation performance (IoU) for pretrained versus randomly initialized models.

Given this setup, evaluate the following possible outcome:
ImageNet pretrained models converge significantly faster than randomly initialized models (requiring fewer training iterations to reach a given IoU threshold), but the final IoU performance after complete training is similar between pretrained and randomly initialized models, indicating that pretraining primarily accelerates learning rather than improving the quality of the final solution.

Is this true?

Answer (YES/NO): YES